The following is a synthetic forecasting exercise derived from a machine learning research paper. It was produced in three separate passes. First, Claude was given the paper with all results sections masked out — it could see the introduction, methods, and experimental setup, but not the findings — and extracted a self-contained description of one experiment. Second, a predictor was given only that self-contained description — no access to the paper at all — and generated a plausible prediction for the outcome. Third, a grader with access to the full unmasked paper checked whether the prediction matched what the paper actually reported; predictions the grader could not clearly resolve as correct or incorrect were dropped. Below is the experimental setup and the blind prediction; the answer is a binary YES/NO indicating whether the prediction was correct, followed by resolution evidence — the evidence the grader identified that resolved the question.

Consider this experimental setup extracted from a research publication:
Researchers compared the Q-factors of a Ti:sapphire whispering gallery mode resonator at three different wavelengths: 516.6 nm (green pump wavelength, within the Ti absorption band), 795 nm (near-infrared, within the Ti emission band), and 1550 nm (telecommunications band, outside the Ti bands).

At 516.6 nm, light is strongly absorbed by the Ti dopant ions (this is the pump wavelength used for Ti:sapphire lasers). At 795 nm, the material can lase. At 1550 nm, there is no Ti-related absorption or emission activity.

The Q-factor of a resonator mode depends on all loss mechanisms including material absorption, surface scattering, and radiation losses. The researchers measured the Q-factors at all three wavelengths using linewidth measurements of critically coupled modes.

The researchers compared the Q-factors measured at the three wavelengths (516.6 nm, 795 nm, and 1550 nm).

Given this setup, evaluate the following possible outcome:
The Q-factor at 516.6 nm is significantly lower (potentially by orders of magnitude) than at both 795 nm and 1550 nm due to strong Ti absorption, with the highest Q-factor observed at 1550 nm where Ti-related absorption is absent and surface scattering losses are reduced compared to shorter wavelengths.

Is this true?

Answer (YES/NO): NO